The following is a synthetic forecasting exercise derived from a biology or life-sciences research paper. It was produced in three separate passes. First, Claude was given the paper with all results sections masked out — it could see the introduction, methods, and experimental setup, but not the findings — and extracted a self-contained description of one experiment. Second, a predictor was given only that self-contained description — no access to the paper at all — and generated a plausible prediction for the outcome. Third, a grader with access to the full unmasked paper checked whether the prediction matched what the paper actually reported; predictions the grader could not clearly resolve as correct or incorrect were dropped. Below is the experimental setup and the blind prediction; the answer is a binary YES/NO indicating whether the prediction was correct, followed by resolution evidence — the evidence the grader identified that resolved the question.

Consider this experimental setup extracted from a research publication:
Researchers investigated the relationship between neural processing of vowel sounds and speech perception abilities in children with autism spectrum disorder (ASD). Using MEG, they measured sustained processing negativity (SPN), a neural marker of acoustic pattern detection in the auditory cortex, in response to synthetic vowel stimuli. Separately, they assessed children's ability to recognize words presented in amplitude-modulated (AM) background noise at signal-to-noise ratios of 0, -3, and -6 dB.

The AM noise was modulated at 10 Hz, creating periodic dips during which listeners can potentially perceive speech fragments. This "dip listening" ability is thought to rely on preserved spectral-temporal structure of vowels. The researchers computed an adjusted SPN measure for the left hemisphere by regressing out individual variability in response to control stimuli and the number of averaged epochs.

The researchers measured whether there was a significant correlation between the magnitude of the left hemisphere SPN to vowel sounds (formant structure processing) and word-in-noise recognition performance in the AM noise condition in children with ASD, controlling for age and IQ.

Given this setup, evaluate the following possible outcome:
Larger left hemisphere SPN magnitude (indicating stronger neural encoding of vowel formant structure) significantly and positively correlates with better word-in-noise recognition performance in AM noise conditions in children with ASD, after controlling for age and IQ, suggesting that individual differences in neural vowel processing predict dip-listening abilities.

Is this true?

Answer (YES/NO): YES